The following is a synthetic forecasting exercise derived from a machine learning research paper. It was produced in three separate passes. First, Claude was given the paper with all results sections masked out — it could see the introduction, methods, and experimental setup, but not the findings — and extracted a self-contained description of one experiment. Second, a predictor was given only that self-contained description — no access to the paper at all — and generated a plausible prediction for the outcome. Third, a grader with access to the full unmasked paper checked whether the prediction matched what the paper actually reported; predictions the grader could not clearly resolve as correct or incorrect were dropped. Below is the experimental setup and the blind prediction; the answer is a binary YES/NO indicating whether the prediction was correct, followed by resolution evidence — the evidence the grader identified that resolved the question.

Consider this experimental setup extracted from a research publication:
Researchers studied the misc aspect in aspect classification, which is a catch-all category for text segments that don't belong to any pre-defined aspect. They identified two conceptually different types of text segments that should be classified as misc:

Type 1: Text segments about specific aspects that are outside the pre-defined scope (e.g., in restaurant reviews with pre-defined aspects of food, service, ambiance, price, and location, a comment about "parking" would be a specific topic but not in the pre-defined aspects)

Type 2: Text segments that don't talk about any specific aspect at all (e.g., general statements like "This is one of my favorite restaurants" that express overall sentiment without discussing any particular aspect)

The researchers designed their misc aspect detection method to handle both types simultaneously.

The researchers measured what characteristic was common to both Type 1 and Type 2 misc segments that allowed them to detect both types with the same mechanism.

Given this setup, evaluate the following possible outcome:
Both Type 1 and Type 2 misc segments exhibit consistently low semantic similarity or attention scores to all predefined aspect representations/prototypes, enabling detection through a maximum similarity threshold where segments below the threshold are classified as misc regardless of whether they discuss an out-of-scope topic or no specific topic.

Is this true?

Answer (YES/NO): NO